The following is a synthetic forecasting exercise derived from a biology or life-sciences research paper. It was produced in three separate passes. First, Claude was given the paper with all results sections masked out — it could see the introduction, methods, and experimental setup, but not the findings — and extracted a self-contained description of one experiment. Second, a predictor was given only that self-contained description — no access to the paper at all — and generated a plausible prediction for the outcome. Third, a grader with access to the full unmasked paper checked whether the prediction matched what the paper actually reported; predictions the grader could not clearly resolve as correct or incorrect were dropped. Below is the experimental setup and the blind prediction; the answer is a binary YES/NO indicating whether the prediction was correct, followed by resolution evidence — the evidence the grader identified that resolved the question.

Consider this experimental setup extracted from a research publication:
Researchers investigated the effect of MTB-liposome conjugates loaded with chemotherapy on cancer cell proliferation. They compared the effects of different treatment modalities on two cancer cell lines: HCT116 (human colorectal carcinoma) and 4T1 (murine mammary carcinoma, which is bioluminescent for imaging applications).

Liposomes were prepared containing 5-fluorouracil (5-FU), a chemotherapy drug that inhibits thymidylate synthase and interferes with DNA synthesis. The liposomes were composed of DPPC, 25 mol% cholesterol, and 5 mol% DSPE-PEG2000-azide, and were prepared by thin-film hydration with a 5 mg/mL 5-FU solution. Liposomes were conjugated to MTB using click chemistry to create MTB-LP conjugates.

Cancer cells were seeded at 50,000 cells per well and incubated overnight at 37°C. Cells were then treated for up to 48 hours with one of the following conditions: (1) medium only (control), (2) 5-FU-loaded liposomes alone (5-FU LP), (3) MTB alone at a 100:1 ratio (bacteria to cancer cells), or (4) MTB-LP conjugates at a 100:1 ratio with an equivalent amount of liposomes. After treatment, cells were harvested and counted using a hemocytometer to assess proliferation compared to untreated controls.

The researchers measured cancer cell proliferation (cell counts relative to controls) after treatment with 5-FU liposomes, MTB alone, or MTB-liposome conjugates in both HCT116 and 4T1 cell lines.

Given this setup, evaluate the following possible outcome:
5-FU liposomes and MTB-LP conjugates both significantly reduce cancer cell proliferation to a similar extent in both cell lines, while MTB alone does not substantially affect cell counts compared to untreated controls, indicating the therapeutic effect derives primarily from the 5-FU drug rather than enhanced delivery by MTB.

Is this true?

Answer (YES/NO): NO